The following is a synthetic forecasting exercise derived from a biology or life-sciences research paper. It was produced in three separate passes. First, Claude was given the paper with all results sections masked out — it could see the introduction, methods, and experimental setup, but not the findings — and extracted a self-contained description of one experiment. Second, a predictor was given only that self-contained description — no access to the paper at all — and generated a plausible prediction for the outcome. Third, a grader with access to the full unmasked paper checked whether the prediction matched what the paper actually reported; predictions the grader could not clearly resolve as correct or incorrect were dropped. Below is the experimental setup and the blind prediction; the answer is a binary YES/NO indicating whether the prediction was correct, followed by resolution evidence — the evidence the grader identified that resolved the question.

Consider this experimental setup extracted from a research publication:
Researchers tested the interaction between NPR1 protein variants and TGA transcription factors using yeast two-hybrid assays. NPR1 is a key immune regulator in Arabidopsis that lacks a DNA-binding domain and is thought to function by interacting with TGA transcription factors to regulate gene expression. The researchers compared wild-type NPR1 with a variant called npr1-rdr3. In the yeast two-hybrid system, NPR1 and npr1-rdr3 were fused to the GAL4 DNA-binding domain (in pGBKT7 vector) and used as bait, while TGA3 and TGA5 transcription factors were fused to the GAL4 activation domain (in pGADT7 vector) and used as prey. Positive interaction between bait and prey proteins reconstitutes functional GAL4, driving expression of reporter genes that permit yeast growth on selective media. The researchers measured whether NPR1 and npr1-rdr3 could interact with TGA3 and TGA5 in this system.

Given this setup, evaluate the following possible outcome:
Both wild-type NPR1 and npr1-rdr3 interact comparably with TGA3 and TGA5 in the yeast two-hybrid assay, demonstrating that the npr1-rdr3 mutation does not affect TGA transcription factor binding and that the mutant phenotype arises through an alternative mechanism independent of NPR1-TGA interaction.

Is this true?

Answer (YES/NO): YES